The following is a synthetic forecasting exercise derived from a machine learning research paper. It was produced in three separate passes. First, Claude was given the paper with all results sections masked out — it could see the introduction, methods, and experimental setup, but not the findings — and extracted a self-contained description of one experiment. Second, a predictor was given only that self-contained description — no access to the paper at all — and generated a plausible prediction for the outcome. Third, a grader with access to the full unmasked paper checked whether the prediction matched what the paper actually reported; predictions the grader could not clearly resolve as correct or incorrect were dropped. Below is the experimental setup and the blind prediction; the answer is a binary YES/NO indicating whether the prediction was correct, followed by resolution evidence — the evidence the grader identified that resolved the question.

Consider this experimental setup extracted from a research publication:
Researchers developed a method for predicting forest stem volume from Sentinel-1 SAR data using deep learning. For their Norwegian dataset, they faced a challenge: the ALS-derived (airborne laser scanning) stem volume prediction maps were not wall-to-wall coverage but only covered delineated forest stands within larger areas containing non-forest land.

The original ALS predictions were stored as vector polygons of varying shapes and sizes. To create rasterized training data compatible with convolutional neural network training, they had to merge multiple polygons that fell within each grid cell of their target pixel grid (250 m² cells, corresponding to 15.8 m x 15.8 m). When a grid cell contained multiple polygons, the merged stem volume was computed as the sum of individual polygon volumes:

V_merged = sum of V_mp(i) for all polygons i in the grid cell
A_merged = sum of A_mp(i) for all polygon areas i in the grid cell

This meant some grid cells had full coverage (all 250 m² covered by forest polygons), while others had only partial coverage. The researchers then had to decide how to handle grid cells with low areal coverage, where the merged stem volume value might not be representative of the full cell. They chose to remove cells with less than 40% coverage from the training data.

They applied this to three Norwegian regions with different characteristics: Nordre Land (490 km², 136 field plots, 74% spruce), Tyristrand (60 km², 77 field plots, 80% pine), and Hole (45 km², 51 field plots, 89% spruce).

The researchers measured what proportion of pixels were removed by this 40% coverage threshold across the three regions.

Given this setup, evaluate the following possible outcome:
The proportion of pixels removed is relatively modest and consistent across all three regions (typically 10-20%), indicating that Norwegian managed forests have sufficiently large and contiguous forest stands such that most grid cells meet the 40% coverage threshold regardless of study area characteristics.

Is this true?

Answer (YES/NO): NO